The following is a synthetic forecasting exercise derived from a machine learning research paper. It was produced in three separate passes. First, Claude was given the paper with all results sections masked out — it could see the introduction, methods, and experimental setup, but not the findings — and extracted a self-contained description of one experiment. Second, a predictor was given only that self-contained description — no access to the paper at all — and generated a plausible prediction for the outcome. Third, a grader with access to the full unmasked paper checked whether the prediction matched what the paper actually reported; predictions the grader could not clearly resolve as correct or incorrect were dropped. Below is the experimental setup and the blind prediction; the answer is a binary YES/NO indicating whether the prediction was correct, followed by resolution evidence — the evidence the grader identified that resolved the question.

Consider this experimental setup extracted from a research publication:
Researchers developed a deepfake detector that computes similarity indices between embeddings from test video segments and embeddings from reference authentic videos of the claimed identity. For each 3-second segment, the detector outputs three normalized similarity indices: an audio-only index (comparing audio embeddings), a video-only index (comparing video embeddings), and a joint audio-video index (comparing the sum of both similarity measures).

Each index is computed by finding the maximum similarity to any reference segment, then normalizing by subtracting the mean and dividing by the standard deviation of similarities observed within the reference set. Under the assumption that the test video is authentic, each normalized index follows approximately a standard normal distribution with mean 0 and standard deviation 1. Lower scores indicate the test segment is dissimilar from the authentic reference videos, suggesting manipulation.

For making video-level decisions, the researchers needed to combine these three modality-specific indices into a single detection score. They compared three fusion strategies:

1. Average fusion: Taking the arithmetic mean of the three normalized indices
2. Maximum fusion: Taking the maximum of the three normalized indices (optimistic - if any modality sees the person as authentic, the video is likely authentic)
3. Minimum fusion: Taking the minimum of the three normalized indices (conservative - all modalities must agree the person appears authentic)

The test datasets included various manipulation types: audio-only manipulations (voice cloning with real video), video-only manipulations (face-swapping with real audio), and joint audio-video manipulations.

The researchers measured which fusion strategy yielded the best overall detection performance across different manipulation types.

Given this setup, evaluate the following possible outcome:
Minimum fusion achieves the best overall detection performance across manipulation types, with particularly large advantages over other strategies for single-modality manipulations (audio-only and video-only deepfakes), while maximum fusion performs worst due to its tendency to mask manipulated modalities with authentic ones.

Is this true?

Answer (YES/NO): NO